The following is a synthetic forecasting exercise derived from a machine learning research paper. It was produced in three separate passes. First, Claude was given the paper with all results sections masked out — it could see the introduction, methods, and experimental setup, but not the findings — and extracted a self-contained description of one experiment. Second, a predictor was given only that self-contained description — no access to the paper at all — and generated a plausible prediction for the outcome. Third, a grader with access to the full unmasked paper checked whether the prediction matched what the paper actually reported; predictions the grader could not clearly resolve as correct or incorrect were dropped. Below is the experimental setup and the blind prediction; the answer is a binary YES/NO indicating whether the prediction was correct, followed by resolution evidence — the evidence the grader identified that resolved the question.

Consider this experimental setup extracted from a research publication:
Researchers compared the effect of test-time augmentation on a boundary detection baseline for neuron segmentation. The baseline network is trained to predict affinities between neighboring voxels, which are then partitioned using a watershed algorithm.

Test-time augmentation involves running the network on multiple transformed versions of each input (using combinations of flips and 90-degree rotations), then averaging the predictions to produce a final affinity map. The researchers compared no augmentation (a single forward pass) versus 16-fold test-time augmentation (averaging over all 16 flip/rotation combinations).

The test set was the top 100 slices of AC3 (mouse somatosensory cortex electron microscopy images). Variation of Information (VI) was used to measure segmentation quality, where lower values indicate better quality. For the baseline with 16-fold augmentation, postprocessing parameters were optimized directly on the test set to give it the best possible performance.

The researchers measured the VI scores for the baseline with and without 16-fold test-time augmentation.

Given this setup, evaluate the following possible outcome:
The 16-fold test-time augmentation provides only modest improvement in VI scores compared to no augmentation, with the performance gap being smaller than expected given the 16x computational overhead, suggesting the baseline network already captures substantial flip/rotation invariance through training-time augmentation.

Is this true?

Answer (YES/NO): NO